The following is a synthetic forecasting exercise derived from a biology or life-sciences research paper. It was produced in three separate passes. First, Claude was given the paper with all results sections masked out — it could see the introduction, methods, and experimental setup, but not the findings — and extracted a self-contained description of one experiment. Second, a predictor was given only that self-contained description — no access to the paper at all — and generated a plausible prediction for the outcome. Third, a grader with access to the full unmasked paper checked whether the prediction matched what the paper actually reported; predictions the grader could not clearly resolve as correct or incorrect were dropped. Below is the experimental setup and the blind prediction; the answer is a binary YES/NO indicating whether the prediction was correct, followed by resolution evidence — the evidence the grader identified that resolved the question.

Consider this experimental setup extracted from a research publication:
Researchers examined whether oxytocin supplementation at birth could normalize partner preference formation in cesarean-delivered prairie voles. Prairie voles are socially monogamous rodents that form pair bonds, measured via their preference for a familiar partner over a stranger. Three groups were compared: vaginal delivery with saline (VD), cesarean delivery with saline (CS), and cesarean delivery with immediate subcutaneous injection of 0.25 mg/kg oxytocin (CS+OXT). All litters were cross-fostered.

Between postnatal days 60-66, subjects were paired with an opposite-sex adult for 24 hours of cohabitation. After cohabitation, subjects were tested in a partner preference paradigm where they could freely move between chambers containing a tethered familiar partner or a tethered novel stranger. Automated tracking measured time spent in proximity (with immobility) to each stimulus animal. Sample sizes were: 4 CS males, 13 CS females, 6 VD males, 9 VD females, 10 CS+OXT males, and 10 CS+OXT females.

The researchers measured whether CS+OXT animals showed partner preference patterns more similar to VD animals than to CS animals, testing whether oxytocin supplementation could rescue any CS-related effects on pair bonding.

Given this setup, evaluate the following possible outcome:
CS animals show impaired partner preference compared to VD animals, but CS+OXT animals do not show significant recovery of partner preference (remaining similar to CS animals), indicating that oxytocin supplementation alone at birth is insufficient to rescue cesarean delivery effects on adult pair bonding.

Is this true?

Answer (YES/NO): NO